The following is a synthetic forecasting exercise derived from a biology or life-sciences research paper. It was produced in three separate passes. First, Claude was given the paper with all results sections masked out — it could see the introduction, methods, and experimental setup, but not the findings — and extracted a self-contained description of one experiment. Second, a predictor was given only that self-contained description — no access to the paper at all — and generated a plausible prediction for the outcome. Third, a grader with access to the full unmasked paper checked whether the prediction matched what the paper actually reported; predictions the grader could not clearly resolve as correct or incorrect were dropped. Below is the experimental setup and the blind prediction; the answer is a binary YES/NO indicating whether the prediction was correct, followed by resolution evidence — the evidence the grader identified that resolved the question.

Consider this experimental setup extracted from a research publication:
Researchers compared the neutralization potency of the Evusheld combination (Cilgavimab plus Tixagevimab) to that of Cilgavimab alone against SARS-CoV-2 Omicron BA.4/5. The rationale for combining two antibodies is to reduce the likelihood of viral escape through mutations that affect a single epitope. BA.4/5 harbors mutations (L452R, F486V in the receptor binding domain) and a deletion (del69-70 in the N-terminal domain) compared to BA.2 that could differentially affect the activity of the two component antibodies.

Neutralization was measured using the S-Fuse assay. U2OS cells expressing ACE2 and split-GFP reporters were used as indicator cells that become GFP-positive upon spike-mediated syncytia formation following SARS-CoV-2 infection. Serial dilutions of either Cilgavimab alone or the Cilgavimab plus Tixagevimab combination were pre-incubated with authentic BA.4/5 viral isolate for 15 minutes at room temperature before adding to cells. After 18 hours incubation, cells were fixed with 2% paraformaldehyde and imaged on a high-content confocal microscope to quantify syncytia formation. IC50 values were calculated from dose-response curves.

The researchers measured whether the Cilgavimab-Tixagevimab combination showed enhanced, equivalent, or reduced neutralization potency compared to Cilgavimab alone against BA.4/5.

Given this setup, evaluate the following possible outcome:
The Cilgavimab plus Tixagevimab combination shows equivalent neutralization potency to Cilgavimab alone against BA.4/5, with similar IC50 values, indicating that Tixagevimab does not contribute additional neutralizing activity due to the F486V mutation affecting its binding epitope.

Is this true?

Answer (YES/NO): NO